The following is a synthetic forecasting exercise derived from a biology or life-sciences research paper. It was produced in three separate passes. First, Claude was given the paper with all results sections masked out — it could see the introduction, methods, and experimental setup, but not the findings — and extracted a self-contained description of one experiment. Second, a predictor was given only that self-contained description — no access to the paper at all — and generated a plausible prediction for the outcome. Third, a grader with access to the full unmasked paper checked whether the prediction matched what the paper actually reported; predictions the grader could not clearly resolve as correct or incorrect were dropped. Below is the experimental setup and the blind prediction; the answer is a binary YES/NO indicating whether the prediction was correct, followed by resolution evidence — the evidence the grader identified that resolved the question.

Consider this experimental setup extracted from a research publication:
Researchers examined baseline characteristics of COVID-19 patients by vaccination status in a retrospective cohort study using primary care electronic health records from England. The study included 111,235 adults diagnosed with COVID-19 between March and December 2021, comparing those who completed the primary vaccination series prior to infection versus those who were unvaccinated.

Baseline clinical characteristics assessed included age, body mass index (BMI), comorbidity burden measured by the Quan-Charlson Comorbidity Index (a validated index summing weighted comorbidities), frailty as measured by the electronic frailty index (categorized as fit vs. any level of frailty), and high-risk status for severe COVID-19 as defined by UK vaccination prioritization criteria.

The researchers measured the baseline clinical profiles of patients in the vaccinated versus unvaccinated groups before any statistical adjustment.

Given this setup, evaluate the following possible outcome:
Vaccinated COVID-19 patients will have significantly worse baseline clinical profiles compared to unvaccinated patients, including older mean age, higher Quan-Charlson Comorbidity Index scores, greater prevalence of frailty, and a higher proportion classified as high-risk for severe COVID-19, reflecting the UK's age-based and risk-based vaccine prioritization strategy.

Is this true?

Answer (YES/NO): YES